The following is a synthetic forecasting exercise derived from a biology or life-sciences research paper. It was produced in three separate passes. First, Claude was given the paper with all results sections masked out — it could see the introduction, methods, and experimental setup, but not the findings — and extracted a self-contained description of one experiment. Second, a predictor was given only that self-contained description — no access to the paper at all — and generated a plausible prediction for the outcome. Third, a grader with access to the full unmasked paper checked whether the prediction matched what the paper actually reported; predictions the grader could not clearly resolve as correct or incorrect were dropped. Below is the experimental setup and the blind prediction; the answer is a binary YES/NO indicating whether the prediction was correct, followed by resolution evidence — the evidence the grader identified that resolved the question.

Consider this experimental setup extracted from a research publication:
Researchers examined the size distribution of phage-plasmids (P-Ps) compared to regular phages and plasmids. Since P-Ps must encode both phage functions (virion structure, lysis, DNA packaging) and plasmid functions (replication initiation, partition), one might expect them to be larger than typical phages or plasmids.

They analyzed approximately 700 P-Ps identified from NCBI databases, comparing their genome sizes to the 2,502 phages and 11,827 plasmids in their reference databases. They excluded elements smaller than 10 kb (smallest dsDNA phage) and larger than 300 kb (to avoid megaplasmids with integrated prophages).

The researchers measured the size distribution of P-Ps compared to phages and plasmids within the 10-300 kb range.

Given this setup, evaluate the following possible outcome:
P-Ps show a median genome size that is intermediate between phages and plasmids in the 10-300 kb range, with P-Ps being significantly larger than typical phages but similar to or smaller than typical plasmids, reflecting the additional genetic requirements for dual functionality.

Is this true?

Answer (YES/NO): NO